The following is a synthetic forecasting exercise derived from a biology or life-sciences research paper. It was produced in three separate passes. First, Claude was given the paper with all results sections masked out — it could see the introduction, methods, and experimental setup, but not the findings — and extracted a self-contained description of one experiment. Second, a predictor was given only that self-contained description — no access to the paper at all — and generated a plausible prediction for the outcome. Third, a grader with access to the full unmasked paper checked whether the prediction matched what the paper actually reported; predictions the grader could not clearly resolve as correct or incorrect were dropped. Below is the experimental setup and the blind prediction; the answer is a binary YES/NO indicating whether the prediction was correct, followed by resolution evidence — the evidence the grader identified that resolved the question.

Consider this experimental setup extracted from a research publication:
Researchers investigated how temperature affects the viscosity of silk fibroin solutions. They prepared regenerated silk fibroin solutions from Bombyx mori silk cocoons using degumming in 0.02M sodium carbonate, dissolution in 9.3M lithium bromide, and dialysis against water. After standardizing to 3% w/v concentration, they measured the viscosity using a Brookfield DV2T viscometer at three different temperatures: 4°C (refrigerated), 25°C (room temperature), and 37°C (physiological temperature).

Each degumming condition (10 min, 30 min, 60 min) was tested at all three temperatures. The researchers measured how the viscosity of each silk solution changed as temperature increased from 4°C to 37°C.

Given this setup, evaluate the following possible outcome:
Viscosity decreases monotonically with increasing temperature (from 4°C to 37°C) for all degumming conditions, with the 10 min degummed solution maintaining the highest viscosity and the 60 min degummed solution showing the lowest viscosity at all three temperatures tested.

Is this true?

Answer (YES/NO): NO